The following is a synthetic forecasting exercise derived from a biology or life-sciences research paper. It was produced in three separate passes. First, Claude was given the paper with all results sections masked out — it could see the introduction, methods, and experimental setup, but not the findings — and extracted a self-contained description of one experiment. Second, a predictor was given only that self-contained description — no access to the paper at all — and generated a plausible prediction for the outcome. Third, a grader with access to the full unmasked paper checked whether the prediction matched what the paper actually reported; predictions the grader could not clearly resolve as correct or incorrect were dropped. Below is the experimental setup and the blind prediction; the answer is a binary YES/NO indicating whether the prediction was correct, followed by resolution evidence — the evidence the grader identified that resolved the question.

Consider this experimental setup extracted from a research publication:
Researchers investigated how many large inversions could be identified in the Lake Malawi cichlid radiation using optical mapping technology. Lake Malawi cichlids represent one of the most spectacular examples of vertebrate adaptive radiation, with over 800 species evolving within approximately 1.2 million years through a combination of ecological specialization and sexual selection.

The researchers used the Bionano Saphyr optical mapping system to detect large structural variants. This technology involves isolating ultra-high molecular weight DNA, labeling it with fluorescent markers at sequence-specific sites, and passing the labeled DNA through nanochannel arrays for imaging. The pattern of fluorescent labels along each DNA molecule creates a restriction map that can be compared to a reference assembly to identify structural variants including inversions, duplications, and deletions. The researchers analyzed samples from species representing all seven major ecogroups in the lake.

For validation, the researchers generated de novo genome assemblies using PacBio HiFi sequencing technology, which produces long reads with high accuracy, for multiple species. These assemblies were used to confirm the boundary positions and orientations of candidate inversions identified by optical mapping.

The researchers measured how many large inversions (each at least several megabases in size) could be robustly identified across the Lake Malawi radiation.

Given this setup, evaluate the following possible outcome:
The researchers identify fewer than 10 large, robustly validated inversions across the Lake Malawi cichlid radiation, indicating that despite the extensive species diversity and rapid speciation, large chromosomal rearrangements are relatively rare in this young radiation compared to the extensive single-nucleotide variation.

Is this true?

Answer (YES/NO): YES